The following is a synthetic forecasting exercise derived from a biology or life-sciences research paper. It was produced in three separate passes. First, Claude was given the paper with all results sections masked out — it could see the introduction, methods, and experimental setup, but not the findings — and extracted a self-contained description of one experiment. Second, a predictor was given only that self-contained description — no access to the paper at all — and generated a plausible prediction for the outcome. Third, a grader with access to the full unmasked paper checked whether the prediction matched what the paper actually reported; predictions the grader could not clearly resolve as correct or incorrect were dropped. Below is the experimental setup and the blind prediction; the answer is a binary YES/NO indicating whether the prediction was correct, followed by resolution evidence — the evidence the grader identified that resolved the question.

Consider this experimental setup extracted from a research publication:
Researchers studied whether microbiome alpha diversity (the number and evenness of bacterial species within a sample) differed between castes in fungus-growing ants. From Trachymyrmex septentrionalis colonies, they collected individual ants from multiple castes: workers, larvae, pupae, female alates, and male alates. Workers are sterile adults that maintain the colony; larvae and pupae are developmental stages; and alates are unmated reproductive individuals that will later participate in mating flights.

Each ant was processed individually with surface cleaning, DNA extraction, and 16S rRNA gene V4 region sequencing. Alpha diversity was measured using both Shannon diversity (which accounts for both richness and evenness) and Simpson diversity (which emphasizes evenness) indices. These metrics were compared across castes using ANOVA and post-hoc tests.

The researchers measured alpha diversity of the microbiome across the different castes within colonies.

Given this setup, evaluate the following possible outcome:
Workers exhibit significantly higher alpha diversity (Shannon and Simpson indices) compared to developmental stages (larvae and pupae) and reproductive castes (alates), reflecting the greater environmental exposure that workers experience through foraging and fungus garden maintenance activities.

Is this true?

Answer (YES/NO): NO